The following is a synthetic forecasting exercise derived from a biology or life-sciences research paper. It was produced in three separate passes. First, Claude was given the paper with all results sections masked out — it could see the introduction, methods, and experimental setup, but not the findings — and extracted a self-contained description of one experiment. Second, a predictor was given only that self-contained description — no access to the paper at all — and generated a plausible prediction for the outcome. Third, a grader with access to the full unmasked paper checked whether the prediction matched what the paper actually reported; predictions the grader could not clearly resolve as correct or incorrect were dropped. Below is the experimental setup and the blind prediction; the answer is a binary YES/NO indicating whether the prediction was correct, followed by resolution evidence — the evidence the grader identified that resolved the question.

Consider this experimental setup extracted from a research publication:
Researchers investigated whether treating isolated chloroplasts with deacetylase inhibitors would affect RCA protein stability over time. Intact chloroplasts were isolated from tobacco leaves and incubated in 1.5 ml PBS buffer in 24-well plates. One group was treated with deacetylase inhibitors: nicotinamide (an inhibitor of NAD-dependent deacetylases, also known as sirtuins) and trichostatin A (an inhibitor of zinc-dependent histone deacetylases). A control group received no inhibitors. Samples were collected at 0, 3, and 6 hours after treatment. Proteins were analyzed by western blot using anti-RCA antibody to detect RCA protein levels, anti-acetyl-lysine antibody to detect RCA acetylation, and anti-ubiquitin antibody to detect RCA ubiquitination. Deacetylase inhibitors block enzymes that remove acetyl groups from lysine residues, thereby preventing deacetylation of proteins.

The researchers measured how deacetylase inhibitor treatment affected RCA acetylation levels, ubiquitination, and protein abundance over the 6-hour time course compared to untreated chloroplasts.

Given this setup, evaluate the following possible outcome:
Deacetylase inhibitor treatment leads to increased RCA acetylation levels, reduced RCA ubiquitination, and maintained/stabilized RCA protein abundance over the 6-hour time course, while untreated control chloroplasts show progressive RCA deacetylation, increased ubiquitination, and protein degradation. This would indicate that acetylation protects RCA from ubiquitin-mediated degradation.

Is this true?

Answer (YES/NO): NO